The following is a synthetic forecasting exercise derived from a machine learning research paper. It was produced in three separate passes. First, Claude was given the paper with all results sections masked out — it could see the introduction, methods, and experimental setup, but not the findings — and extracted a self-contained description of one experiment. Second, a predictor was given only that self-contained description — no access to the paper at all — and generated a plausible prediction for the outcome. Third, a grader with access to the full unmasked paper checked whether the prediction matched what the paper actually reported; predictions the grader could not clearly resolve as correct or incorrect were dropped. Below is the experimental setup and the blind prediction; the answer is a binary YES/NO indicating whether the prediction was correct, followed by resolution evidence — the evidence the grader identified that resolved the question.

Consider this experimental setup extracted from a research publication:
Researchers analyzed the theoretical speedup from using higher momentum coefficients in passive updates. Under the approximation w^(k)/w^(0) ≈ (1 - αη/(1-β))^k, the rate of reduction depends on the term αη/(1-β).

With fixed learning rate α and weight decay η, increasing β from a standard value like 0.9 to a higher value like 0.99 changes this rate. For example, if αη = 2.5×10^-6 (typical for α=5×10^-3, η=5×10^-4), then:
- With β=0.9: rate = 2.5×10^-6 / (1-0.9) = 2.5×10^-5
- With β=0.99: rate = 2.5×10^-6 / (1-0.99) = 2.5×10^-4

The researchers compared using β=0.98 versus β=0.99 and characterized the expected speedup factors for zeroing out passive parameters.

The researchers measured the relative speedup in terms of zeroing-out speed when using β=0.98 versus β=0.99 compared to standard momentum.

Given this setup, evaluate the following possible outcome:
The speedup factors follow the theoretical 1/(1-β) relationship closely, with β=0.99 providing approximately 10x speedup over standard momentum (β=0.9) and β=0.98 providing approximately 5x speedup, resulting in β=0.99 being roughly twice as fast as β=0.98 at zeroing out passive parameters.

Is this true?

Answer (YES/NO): YES